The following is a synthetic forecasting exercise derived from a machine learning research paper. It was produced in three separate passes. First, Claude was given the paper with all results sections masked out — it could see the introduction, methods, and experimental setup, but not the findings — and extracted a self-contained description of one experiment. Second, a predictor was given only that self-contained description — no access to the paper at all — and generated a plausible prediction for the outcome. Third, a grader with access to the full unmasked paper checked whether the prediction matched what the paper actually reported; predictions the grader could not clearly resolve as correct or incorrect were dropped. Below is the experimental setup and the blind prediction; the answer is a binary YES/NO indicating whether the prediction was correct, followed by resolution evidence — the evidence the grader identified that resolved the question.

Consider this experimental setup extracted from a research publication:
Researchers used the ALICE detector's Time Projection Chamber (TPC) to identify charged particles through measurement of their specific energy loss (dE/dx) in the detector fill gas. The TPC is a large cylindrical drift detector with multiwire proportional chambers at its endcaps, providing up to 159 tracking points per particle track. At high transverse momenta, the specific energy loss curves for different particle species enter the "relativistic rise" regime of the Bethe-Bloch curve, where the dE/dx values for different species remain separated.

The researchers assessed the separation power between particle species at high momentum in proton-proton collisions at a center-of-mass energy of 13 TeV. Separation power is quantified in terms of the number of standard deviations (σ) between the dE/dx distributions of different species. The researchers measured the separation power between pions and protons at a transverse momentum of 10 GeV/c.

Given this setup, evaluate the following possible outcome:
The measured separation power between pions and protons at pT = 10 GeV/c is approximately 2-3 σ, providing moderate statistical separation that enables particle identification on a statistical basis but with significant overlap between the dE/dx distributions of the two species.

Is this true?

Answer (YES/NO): NO